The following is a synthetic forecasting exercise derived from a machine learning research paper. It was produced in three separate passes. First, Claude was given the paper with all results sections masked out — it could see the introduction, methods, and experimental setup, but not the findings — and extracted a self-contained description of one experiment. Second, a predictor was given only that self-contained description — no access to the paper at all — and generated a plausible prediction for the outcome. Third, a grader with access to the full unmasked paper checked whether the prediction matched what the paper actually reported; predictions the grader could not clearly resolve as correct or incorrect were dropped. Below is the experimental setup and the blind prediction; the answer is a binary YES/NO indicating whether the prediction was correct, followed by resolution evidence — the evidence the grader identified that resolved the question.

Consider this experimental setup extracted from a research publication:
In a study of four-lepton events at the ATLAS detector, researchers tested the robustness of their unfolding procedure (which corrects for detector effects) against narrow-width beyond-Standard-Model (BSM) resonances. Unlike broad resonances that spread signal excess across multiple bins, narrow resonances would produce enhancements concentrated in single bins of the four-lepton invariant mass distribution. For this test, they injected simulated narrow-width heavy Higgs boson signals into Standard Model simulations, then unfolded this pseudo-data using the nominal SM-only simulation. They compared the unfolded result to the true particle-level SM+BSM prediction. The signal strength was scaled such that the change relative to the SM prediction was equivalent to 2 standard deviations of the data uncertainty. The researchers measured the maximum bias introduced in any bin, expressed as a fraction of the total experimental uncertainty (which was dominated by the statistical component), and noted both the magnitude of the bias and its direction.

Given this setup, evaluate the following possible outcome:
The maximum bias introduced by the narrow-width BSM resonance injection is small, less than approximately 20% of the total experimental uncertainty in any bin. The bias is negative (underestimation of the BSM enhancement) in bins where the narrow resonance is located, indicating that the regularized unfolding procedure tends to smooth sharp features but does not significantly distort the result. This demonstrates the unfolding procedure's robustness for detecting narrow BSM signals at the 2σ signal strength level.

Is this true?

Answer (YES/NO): NO